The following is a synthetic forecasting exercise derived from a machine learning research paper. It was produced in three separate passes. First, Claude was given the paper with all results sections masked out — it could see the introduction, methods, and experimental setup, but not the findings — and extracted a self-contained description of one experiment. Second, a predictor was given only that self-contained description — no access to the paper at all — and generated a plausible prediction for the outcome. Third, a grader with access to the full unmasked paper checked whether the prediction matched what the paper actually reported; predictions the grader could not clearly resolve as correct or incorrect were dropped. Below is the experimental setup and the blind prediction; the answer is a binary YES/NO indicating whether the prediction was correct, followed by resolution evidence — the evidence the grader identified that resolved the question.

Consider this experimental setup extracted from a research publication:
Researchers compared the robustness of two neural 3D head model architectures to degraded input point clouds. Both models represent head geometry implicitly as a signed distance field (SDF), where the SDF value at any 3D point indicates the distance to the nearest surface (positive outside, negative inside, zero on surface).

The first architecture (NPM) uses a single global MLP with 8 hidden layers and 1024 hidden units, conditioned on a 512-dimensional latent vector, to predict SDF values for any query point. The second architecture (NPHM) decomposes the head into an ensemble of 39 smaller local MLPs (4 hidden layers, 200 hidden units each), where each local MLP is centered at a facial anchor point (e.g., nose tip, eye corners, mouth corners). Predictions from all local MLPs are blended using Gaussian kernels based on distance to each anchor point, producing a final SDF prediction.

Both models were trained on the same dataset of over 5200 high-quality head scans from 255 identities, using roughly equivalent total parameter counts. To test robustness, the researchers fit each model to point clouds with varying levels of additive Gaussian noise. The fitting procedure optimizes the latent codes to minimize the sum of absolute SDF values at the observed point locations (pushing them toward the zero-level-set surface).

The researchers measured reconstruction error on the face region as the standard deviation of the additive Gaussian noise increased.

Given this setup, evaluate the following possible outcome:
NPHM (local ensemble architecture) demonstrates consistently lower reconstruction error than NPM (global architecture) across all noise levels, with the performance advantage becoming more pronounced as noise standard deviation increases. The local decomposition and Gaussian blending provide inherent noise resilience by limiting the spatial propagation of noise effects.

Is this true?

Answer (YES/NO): NO